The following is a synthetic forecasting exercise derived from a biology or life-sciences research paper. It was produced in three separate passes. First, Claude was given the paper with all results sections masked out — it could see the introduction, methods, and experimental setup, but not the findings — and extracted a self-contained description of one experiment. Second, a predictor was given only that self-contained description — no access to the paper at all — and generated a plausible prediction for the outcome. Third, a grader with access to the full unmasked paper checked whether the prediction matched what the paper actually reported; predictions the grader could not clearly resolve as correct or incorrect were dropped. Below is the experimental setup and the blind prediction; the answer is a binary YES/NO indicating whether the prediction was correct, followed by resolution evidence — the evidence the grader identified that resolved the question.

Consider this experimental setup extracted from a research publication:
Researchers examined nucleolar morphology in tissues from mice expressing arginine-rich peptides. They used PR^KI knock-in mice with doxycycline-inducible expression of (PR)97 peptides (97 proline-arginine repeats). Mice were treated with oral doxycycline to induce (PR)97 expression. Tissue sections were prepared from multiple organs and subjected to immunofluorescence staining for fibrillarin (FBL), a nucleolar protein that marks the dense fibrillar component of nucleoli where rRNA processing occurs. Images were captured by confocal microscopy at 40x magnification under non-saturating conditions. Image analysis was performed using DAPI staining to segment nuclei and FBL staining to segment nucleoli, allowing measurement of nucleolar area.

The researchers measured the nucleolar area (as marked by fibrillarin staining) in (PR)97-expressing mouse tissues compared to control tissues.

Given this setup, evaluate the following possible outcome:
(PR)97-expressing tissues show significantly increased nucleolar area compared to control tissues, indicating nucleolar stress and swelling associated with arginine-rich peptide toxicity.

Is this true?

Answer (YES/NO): YES